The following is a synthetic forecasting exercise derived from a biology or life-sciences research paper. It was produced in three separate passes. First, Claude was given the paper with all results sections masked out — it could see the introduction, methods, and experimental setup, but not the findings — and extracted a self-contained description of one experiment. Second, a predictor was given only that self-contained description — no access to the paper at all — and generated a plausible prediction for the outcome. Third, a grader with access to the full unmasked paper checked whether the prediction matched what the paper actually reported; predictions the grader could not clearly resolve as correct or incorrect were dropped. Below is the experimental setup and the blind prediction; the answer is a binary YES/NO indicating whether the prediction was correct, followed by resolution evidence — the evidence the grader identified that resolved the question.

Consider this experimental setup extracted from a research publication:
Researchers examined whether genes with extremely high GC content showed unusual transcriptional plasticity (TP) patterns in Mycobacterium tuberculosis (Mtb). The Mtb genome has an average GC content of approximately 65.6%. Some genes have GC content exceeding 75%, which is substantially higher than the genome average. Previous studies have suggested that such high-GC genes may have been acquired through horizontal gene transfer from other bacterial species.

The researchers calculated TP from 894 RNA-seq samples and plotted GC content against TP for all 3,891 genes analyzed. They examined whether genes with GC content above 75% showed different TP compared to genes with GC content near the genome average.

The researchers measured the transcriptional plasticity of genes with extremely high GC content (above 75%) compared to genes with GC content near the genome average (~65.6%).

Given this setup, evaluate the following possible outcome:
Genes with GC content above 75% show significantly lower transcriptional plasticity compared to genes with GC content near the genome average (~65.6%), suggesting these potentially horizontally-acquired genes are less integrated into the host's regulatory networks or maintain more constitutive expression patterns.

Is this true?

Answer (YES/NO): NO